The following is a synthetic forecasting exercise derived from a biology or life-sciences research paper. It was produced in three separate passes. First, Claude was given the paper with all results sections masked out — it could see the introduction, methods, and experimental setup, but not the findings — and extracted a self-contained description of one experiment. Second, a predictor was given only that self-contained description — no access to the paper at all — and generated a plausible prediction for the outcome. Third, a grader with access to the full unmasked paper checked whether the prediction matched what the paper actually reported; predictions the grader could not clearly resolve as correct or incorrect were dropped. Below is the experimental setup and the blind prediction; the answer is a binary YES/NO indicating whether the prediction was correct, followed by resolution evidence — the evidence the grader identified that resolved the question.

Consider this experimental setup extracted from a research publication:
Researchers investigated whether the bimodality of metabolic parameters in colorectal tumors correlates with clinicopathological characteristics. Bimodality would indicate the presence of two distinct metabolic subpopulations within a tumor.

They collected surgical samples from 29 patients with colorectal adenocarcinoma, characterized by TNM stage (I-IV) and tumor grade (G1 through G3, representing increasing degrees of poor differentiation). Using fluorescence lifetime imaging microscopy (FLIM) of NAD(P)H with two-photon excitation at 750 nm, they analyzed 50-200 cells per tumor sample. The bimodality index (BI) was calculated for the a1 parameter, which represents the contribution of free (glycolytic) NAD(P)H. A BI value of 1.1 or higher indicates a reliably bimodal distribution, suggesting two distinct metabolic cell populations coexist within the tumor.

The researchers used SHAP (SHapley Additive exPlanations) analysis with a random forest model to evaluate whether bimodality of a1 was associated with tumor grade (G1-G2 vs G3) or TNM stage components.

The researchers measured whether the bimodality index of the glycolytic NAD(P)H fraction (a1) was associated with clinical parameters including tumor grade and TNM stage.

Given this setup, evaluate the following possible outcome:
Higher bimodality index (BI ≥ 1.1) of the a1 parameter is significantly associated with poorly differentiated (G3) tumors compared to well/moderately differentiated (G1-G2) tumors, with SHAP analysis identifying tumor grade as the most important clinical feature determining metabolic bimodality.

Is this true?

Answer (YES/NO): NO